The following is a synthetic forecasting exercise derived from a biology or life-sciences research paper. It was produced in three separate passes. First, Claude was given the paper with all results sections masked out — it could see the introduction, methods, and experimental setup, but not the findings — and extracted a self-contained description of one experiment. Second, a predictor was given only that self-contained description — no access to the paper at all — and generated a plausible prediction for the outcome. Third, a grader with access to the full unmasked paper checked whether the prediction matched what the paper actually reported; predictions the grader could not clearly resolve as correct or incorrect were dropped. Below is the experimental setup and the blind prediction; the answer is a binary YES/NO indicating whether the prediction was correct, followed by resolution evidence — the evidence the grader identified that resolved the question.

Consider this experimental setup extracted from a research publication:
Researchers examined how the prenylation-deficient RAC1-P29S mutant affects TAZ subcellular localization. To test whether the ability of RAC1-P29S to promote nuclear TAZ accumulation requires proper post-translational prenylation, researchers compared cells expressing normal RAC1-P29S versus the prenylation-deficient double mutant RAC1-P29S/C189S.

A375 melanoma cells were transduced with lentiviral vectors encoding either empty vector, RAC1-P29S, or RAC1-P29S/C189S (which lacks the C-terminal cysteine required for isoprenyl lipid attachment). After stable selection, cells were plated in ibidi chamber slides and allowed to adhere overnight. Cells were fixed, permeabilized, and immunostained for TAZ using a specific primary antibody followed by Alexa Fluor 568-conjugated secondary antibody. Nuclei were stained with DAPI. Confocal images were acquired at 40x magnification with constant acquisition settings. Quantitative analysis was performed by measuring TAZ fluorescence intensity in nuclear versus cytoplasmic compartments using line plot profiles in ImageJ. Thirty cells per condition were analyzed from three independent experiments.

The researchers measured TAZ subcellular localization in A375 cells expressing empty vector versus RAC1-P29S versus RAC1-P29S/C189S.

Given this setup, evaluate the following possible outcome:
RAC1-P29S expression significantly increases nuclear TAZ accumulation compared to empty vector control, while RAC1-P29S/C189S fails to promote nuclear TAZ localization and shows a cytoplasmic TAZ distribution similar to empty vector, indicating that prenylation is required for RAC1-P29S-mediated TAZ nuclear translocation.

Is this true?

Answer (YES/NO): YES